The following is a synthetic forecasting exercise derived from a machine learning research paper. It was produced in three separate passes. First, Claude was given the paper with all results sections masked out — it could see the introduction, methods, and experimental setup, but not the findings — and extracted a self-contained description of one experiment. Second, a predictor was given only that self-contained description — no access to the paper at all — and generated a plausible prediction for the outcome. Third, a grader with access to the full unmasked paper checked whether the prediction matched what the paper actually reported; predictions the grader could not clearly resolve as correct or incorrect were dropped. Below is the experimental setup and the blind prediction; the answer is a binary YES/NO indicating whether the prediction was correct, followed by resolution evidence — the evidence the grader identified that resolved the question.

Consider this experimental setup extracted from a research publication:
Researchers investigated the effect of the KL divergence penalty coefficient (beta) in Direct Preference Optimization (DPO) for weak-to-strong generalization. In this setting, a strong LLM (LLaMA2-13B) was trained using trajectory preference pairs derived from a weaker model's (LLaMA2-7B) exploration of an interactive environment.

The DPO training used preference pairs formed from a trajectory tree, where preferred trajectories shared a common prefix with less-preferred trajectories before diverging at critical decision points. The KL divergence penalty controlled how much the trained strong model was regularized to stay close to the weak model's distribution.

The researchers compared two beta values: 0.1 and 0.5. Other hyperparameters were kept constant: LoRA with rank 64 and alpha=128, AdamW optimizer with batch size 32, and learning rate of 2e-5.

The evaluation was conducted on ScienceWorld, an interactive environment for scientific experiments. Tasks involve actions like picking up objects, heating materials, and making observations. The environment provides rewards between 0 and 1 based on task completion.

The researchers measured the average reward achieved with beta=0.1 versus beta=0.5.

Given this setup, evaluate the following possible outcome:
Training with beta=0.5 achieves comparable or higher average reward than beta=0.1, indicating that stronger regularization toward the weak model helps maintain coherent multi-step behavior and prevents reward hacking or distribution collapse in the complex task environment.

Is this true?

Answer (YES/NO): NO